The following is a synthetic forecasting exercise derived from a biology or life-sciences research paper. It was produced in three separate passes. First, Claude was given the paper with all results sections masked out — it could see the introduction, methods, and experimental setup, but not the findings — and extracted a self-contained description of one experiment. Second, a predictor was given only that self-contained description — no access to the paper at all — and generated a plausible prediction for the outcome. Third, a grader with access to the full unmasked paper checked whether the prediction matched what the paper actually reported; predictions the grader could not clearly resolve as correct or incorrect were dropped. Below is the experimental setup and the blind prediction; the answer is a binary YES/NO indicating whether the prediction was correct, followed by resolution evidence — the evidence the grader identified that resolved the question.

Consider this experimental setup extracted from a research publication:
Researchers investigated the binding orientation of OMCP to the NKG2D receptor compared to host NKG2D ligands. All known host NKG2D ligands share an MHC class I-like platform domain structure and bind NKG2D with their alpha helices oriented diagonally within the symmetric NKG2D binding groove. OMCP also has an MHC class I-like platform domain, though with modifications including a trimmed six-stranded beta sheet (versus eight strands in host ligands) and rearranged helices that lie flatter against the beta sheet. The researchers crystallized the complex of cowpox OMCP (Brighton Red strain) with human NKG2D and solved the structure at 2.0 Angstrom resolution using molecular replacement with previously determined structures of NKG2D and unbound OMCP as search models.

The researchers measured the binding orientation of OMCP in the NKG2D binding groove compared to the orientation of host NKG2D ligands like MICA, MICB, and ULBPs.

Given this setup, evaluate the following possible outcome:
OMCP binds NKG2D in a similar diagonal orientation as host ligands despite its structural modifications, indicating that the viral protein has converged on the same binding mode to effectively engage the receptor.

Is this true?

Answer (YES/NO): NO